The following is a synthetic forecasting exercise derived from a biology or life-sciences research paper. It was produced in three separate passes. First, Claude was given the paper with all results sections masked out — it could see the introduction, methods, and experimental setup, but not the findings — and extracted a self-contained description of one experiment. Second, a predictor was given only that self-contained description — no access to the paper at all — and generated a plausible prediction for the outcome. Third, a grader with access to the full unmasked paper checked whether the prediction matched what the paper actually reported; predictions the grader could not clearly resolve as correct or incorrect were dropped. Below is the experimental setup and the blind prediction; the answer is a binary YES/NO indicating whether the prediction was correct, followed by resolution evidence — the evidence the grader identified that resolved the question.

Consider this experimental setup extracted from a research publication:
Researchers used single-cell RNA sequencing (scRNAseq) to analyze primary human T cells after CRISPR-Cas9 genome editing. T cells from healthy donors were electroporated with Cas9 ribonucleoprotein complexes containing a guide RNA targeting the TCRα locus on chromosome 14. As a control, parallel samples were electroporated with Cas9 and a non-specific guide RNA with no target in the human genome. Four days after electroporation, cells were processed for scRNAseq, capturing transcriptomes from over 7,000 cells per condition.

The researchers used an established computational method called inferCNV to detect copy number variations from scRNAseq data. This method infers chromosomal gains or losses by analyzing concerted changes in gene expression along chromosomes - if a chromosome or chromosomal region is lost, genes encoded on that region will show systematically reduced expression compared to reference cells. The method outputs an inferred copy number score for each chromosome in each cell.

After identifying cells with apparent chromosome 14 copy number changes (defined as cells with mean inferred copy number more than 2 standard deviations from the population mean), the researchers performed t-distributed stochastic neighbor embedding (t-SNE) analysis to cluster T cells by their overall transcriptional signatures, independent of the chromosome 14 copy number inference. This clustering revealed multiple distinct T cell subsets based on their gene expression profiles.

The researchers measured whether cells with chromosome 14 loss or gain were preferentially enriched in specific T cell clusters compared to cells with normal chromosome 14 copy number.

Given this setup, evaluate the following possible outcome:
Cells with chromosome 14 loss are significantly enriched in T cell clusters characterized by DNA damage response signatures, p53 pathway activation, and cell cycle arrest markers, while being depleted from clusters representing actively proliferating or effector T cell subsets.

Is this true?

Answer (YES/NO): NO